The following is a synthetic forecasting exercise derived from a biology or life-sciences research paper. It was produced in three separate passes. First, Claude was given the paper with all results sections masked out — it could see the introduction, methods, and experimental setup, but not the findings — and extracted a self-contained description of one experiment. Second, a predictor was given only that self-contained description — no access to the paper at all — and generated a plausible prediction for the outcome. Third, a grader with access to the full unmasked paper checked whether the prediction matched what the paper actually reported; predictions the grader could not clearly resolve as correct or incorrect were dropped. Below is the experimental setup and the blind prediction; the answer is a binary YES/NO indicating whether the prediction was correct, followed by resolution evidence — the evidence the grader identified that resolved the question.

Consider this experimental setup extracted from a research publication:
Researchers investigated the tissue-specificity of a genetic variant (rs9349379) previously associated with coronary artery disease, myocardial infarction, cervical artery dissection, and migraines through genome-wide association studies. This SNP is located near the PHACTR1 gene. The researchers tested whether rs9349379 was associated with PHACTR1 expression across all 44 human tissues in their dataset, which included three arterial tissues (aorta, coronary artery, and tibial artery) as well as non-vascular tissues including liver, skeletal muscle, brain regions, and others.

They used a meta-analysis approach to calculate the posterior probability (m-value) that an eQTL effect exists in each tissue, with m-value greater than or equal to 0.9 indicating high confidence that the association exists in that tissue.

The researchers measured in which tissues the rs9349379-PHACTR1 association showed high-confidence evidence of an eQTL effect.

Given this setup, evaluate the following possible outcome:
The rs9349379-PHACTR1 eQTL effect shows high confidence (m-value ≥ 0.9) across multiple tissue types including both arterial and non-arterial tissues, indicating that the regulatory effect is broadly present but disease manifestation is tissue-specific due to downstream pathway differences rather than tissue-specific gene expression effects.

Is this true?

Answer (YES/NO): NO